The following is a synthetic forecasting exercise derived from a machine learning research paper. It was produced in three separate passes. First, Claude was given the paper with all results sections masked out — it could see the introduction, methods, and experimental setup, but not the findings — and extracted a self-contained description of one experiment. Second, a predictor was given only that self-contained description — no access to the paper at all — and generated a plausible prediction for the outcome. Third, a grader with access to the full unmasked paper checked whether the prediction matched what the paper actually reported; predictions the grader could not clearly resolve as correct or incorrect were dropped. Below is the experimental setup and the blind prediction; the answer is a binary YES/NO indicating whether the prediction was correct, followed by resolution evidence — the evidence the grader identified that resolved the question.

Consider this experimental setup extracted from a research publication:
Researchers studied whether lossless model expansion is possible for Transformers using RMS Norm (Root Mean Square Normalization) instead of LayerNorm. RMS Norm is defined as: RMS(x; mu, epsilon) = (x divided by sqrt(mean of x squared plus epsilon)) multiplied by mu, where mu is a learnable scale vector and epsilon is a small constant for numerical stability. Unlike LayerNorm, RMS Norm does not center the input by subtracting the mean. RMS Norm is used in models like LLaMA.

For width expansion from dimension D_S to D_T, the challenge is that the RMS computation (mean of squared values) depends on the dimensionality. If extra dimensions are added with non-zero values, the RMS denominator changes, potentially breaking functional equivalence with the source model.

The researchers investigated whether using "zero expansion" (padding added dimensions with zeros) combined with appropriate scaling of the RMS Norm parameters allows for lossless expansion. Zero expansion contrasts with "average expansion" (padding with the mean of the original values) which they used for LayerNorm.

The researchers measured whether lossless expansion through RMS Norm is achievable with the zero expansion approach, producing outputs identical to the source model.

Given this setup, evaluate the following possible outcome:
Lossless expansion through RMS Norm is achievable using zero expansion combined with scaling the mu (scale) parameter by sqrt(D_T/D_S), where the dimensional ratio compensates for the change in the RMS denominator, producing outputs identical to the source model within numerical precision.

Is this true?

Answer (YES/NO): NO